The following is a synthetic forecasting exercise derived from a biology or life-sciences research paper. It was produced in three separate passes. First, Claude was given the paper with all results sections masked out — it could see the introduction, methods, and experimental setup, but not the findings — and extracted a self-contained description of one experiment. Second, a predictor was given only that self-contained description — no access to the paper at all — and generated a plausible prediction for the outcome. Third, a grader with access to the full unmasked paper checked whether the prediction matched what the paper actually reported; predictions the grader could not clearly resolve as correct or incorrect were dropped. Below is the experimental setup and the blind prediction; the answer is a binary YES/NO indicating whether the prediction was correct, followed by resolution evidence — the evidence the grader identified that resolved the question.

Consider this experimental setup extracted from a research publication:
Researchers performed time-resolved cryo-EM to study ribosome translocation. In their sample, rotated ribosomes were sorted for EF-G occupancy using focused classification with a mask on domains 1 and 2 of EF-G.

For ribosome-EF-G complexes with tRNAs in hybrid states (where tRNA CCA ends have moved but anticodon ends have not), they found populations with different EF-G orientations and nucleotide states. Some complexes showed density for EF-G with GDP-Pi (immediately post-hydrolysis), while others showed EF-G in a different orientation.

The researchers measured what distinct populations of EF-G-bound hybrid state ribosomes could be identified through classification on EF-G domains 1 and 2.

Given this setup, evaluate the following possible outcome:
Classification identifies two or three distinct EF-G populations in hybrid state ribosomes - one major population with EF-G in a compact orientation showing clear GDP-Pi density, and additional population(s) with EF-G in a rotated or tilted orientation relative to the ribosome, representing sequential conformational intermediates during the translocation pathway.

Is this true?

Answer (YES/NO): NO